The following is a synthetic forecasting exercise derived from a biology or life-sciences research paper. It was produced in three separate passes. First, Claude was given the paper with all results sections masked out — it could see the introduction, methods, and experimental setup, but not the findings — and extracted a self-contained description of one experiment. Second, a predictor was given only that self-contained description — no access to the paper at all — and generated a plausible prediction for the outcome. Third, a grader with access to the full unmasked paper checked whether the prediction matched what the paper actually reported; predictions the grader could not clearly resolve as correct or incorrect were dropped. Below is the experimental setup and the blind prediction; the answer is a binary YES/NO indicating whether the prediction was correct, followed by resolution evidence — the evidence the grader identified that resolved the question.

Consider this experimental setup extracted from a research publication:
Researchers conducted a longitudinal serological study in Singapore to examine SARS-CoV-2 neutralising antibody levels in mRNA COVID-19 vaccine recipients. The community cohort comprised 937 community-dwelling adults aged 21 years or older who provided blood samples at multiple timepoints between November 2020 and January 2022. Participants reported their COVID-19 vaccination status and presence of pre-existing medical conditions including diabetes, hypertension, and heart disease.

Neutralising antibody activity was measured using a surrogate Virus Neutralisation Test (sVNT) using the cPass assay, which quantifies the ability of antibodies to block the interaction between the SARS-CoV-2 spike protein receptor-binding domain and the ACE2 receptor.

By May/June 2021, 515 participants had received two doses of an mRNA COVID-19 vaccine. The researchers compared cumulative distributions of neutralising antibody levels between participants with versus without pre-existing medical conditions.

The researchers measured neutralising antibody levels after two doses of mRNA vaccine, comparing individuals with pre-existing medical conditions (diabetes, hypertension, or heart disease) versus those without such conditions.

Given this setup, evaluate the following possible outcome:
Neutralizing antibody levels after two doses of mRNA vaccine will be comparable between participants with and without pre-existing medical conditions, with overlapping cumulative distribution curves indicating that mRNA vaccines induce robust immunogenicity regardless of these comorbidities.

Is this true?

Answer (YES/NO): NO